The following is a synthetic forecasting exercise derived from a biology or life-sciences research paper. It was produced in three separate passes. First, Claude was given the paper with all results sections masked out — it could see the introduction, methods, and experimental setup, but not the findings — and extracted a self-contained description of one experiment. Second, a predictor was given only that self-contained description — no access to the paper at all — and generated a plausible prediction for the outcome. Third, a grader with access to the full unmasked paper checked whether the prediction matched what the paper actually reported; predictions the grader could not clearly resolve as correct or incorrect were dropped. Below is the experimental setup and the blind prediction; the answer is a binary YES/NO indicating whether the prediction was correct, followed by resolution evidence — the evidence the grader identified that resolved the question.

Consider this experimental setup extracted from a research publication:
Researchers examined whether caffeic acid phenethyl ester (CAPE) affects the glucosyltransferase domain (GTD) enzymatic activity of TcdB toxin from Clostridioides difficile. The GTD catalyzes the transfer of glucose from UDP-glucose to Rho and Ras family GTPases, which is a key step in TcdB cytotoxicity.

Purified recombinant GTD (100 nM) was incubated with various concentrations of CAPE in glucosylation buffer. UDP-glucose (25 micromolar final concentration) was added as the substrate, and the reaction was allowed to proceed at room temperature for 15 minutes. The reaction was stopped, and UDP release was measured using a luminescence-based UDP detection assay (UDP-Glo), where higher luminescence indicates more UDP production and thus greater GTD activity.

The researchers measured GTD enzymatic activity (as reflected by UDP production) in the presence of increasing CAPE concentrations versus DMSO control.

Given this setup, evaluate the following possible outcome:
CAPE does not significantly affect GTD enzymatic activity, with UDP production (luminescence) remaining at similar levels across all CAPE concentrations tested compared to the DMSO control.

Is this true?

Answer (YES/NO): NO